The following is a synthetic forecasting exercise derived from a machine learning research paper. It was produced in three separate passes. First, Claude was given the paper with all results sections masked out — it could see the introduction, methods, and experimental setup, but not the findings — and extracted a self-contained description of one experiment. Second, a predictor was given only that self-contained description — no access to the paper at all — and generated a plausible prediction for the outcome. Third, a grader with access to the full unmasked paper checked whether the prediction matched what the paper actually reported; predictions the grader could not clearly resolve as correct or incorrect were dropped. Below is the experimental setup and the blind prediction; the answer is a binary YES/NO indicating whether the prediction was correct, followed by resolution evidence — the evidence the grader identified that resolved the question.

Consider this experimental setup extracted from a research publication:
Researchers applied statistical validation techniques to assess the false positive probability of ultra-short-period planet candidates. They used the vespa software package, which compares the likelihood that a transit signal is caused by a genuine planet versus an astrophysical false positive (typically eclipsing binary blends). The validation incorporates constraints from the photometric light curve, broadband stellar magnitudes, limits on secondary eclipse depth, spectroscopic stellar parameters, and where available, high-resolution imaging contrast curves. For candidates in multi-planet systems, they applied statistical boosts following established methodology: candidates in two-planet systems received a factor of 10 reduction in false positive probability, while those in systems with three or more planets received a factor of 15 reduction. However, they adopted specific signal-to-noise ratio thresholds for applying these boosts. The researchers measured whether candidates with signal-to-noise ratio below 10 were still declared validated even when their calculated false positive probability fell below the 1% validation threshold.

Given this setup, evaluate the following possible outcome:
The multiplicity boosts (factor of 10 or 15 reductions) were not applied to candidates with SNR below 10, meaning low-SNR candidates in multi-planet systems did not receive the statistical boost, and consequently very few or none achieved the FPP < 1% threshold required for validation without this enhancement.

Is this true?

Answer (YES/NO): NO